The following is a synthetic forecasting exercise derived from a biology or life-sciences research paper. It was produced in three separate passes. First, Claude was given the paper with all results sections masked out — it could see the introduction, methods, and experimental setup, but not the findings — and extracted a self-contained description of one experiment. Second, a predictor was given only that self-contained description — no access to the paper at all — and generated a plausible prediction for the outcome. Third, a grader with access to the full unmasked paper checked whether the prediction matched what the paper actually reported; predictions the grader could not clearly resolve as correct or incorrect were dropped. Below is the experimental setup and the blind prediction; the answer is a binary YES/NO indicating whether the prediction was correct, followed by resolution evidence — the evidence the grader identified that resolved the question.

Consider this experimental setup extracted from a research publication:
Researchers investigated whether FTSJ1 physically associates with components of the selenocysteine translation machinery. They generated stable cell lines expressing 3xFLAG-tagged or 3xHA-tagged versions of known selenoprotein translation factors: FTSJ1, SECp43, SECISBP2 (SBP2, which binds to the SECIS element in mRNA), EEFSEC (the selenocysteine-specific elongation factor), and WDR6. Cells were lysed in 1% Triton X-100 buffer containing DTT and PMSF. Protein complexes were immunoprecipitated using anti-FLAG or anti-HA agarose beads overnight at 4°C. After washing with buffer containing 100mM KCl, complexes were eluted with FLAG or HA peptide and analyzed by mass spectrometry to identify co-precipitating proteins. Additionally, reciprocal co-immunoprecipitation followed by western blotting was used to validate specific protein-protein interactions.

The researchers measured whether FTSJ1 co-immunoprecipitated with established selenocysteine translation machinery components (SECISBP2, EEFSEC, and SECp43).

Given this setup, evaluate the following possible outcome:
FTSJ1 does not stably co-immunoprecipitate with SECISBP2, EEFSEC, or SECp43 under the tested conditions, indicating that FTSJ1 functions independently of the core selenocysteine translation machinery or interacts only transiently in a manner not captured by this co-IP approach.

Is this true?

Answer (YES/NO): NO